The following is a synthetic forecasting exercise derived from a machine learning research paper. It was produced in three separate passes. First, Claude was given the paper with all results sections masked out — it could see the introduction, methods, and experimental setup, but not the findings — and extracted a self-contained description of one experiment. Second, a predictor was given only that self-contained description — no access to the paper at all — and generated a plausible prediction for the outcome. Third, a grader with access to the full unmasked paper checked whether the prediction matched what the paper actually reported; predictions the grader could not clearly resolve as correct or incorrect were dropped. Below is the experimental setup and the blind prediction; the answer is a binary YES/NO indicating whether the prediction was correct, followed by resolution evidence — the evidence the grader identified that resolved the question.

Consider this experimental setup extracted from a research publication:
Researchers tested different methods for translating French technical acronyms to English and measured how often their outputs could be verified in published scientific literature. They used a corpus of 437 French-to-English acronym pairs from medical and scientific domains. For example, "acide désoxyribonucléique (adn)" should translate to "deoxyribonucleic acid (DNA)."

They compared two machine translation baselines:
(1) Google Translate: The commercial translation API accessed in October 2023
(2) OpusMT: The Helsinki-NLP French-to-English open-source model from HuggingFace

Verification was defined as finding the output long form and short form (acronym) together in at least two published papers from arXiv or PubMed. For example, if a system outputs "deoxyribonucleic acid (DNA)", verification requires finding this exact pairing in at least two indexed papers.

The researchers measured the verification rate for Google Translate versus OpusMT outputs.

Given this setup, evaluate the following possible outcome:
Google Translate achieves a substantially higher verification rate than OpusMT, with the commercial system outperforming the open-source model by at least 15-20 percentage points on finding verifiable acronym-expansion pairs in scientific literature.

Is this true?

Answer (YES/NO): NO